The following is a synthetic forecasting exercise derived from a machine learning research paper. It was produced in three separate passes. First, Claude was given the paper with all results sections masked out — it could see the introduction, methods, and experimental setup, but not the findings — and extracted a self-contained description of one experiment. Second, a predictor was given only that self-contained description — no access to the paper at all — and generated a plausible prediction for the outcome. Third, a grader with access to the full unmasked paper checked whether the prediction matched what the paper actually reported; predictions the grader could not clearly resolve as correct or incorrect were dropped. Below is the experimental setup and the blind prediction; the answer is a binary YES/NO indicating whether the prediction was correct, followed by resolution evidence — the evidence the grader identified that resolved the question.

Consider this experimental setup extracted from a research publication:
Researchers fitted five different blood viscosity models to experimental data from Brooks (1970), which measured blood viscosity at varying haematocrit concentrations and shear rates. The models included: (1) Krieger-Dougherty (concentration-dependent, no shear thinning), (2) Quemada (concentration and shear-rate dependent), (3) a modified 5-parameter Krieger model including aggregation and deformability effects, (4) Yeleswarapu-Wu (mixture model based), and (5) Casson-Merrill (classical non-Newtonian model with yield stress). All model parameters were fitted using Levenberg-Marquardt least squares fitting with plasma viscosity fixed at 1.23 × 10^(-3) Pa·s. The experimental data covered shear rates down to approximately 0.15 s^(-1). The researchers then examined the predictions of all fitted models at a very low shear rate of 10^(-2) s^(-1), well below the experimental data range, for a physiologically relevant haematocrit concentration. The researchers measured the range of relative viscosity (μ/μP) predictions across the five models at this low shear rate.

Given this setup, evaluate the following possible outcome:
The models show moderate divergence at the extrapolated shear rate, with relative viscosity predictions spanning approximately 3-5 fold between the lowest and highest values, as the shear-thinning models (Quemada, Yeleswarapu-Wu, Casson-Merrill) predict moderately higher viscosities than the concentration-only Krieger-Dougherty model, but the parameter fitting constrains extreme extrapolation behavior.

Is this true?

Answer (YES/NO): NO